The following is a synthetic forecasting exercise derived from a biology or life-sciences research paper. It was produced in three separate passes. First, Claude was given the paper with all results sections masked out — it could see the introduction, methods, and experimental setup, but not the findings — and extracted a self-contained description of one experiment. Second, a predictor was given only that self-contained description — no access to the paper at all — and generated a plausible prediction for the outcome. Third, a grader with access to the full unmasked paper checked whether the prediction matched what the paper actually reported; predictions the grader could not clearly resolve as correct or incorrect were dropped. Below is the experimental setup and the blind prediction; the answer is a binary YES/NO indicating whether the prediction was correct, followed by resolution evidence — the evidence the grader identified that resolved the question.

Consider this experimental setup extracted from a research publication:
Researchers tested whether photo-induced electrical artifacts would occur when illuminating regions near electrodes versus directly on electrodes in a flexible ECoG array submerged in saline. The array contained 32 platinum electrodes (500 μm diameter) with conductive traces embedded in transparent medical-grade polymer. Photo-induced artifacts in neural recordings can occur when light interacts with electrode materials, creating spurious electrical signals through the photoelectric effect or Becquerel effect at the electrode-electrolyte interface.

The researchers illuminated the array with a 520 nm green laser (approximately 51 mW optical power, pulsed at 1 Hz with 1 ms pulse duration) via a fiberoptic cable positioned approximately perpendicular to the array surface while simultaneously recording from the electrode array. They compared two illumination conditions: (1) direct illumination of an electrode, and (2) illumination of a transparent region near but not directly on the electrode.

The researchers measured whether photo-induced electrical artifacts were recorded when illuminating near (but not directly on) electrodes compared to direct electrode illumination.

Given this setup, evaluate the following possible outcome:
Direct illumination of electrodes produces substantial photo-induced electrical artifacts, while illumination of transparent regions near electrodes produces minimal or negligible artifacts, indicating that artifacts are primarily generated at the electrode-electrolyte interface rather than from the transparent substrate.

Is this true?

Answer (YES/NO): YES